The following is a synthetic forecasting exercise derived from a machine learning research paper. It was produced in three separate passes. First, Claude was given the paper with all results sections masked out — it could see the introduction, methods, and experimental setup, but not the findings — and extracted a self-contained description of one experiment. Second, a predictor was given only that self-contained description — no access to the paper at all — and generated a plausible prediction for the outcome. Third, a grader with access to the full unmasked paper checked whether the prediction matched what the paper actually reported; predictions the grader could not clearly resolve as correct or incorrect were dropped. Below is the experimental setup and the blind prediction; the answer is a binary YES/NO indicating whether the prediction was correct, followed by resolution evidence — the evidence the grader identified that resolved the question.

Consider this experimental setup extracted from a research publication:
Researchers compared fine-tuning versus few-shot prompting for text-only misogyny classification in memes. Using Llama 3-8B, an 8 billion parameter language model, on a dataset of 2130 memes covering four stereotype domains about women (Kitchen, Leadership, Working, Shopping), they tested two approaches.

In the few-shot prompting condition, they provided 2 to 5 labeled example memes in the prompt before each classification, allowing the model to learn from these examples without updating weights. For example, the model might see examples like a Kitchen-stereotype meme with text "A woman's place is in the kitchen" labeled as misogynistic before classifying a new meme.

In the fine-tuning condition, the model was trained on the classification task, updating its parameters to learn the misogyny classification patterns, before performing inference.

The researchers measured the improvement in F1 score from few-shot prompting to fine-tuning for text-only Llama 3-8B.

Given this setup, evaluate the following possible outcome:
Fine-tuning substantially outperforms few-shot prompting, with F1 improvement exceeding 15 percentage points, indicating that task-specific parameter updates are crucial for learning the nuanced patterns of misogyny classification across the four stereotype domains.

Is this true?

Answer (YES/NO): NO